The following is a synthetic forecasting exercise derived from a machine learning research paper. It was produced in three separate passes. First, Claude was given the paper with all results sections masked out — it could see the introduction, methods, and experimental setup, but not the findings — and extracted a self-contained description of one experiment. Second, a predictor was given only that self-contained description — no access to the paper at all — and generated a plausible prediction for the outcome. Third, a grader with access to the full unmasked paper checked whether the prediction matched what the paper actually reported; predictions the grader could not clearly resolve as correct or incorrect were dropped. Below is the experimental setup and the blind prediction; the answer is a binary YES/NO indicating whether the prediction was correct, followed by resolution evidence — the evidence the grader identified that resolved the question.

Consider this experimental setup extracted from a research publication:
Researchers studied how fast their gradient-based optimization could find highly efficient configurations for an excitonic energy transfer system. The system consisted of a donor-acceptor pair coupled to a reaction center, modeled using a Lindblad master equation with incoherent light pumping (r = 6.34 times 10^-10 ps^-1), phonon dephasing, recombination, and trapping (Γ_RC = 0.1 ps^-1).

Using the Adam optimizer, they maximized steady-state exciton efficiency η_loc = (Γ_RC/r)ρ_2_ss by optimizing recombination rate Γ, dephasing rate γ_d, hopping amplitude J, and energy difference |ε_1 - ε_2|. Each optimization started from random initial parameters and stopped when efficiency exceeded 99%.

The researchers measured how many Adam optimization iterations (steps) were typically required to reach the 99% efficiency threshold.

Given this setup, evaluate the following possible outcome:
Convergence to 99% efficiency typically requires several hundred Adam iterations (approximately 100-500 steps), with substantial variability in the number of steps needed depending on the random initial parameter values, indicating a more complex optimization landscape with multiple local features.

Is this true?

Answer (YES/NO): NO